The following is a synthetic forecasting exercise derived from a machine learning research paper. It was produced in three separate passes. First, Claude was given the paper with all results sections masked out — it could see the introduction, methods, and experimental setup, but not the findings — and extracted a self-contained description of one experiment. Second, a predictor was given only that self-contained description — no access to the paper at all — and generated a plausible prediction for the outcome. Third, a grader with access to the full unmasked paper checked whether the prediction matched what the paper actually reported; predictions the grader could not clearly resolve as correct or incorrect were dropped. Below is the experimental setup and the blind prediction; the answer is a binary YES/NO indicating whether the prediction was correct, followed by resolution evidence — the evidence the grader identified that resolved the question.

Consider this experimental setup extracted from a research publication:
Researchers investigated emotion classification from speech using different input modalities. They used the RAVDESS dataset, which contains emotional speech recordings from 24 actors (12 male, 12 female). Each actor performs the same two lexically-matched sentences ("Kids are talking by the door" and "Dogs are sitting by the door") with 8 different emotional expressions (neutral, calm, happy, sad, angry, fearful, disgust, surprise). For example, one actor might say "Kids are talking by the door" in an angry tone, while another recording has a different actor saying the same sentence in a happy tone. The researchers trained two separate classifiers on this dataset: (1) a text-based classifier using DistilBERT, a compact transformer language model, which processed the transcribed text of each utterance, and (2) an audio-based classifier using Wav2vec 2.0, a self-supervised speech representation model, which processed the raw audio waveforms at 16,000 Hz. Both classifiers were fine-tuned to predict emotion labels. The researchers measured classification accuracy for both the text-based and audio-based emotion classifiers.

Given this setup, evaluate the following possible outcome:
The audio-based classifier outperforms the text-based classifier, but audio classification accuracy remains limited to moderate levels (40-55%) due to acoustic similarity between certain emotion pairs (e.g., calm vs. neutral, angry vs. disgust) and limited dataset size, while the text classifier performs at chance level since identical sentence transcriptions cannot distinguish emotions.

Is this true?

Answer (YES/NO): NO